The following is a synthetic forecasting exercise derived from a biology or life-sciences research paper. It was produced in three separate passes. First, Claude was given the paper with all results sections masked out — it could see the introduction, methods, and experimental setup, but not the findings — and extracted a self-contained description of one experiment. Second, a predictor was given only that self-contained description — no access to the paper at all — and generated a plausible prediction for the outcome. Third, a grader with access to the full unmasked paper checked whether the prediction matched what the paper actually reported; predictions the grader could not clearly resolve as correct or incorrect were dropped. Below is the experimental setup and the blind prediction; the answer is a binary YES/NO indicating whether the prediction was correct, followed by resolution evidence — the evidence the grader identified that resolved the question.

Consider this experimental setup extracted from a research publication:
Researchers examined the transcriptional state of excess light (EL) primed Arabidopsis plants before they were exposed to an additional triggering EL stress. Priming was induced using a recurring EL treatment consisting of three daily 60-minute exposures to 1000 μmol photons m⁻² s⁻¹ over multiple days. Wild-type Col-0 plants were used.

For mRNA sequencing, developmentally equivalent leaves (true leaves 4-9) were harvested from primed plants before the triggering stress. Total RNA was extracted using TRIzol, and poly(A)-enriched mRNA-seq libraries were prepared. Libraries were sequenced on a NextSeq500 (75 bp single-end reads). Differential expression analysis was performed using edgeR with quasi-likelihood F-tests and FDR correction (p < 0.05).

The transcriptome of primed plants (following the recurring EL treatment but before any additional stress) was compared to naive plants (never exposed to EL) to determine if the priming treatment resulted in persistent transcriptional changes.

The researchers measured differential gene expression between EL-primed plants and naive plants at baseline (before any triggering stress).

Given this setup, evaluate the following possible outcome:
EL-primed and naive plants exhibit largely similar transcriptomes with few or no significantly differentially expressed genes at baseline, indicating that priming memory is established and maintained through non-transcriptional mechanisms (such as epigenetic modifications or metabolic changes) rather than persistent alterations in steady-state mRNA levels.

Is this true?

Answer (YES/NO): YES